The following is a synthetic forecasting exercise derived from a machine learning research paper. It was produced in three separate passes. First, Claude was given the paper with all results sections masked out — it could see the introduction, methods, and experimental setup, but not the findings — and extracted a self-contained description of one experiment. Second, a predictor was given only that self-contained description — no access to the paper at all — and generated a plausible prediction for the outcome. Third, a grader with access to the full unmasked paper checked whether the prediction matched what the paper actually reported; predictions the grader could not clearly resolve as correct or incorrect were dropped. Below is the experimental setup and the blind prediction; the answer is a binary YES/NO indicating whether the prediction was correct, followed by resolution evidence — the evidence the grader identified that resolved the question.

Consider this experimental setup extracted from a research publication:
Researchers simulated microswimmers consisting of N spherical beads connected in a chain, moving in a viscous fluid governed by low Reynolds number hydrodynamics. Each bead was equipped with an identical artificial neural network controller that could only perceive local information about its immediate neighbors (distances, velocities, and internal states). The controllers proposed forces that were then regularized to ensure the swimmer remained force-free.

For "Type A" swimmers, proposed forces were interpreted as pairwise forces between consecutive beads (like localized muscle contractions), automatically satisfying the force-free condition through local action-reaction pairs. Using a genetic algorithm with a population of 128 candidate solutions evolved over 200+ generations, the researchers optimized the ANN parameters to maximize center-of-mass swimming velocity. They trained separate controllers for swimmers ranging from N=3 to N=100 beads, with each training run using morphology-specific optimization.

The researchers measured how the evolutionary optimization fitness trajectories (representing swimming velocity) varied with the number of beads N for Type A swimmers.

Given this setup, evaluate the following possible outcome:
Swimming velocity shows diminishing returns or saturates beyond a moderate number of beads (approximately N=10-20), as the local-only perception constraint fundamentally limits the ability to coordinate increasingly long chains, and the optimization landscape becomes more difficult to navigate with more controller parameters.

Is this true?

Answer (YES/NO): NO